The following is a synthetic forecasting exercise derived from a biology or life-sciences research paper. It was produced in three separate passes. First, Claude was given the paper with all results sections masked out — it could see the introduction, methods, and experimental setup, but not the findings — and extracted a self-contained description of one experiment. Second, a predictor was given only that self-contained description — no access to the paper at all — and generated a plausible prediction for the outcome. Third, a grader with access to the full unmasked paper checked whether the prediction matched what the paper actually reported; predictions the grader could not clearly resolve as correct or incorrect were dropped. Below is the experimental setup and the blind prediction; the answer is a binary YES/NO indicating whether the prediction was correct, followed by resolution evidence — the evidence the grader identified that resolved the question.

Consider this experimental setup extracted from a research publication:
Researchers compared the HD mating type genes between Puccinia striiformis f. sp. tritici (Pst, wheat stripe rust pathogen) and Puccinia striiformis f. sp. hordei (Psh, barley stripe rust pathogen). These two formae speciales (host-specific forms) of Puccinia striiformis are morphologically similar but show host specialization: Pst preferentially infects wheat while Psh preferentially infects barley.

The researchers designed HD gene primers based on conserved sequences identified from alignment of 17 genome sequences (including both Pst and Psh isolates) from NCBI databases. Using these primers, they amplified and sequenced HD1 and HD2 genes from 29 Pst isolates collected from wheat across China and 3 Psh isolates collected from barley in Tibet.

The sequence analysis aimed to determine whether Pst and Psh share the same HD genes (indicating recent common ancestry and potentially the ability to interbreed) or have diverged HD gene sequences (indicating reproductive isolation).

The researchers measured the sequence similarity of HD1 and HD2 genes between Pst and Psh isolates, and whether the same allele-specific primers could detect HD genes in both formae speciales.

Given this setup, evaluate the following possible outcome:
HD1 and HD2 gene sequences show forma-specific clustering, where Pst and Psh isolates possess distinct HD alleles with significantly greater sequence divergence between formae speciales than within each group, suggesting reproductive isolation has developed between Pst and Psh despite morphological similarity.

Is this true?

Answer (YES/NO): NO